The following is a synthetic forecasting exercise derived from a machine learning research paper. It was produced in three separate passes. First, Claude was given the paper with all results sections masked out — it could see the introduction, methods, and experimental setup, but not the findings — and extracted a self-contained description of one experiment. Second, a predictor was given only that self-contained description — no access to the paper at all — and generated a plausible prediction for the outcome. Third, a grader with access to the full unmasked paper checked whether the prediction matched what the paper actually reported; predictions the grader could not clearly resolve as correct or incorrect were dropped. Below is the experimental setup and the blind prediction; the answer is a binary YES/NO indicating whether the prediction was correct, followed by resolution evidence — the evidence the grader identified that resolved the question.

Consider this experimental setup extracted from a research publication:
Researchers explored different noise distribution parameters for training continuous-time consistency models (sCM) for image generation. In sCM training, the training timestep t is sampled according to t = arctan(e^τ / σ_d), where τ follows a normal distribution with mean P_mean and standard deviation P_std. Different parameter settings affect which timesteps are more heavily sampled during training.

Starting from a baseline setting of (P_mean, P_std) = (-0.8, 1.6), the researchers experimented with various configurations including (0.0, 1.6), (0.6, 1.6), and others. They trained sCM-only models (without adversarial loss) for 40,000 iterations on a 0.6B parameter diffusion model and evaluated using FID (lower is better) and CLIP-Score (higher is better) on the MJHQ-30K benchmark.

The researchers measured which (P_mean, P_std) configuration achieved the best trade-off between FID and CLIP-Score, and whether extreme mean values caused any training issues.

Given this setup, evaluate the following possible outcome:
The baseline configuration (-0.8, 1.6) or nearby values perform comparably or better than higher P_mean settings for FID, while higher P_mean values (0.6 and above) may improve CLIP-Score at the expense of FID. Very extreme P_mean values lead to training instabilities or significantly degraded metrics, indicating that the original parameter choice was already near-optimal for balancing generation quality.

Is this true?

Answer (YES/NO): NO